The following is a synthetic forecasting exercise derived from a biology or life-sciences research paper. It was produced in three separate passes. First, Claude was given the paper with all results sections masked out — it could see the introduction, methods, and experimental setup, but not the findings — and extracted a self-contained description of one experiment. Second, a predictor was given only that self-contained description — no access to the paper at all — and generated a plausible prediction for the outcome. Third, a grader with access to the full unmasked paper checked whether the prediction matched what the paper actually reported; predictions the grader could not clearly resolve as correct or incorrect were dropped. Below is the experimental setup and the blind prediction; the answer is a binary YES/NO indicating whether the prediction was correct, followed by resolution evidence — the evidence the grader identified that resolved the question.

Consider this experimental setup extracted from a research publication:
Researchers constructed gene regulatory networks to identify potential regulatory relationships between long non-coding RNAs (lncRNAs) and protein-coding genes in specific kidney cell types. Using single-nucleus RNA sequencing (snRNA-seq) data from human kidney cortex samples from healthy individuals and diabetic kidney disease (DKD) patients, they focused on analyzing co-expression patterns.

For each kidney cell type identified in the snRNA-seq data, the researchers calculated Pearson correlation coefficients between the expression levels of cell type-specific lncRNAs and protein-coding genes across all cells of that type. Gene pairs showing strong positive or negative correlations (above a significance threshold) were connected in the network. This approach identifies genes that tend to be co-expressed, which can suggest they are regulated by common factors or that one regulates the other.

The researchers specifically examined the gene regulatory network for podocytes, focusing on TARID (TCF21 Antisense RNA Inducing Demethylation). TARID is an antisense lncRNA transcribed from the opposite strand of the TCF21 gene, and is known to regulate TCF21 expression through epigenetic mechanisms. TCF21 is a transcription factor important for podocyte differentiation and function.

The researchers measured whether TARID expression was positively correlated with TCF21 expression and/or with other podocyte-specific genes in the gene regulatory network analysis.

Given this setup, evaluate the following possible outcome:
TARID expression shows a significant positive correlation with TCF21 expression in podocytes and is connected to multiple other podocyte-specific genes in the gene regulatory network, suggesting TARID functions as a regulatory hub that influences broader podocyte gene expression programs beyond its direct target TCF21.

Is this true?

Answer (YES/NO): NO